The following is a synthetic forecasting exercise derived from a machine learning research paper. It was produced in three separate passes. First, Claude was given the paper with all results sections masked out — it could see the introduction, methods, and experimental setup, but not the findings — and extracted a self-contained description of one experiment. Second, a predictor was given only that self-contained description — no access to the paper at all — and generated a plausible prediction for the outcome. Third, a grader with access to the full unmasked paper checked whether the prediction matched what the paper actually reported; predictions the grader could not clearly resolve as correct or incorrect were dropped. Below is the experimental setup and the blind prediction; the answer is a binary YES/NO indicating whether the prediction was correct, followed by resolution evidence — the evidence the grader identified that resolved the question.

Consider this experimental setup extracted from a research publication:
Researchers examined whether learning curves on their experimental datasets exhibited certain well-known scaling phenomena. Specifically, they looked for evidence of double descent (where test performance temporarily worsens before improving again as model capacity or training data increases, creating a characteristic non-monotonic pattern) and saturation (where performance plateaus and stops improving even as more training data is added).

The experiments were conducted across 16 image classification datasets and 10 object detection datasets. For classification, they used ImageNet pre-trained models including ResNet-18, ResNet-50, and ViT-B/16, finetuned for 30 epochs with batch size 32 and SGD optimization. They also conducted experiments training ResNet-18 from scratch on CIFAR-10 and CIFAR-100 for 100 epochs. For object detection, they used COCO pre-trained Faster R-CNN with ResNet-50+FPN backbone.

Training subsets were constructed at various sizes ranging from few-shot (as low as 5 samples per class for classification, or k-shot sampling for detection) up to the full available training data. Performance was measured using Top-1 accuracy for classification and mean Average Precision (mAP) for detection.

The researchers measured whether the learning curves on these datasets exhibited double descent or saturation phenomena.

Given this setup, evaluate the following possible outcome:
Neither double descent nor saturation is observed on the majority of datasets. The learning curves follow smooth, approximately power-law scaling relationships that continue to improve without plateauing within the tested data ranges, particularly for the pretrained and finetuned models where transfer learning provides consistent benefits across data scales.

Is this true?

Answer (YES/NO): NO